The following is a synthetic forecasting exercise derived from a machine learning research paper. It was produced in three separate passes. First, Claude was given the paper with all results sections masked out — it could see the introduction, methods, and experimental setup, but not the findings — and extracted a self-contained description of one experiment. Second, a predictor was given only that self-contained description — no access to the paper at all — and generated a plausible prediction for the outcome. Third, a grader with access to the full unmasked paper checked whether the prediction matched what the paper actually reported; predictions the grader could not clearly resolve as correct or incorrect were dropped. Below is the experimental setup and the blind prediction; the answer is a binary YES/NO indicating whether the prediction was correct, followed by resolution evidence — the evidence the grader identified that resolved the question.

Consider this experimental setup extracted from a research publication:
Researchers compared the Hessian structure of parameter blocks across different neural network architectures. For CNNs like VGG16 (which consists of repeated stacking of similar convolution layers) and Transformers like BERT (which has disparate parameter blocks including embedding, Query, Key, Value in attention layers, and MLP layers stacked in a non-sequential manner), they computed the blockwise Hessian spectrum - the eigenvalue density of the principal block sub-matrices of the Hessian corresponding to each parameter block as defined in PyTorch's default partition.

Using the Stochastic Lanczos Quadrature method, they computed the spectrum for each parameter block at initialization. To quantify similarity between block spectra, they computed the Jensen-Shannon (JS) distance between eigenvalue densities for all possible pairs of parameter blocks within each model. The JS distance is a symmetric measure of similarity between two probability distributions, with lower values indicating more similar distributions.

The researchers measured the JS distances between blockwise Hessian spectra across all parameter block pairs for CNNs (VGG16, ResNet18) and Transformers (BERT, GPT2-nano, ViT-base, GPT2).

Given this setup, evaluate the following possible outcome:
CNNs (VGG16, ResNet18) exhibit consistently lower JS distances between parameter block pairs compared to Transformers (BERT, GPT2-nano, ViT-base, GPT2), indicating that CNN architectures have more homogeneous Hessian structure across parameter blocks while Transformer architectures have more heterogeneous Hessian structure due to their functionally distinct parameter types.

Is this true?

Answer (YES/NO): YES